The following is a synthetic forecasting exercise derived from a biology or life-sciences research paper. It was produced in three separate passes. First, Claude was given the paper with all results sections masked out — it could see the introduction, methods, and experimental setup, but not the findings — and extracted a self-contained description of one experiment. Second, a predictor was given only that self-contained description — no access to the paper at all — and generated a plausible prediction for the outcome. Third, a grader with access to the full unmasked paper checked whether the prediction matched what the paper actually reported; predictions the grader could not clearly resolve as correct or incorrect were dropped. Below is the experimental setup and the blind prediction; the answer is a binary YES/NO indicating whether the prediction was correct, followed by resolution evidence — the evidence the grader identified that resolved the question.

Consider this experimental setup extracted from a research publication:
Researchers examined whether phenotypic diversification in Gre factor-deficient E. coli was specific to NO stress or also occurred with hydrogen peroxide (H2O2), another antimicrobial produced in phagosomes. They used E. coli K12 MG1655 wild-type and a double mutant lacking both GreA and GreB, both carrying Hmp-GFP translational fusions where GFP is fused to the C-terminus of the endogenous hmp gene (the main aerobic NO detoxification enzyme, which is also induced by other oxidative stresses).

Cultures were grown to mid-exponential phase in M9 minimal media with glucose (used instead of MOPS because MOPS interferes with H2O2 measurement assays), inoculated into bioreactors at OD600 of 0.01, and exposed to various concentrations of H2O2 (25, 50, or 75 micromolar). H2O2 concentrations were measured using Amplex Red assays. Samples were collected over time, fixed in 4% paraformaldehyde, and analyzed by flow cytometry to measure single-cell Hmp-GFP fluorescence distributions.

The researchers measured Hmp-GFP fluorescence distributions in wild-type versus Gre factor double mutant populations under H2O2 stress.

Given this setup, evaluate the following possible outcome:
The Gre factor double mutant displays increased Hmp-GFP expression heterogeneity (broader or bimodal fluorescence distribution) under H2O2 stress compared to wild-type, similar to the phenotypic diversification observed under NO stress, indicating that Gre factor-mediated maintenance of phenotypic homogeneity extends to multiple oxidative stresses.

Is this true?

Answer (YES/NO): YES